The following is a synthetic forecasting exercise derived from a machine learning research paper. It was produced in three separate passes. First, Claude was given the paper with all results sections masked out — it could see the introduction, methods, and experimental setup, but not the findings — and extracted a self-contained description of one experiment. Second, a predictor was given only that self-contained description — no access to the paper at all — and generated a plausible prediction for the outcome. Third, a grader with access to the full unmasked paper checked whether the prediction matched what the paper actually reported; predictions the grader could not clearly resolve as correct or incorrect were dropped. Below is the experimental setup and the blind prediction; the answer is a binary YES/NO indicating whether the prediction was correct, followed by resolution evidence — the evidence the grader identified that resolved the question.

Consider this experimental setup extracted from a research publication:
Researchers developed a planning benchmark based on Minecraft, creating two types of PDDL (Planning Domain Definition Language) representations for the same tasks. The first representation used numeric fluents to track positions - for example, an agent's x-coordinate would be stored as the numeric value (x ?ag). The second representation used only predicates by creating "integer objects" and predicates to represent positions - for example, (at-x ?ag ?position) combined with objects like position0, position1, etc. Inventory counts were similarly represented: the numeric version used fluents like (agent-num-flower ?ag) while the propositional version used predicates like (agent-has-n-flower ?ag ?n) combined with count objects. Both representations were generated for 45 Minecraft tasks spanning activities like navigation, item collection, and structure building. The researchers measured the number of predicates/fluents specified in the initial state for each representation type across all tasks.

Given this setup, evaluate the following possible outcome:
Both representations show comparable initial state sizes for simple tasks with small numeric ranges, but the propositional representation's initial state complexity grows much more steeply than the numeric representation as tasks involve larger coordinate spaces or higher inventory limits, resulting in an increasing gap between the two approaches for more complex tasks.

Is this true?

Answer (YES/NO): NO